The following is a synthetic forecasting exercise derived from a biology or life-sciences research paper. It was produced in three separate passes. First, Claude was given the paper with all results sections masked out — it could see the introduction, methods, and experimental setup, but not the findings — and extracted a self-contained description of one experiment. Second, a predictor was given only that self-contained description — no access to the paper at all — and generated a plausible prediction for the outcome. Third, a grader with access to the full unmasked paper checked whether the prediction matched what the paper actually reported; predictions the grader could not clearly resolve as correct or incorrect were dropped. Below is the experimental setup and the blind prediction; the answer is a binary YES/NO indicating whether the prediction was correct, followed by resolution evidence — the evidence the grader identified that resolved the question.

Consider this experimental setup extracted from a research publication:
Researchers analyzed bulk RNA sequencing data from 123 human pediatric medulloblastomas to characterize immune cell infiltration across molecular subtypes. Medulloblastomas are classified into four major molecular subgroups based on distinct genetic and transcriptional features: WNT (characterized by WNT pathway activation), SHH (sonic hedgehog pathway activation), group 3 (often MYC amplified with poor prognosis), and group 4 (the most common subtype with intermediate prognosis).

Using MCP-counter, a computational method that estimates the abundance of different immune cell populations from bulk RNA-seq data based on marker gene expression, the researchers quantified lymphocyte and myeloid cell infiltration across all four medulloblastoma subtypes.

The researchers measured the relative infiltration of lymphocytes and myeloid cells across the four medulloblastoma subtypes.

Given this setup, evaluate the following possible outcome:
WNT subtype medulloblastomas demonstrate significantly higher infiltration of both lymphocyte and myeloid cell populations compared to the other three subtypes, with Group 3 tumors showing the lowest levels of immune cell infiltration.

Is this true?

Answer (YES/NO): NO